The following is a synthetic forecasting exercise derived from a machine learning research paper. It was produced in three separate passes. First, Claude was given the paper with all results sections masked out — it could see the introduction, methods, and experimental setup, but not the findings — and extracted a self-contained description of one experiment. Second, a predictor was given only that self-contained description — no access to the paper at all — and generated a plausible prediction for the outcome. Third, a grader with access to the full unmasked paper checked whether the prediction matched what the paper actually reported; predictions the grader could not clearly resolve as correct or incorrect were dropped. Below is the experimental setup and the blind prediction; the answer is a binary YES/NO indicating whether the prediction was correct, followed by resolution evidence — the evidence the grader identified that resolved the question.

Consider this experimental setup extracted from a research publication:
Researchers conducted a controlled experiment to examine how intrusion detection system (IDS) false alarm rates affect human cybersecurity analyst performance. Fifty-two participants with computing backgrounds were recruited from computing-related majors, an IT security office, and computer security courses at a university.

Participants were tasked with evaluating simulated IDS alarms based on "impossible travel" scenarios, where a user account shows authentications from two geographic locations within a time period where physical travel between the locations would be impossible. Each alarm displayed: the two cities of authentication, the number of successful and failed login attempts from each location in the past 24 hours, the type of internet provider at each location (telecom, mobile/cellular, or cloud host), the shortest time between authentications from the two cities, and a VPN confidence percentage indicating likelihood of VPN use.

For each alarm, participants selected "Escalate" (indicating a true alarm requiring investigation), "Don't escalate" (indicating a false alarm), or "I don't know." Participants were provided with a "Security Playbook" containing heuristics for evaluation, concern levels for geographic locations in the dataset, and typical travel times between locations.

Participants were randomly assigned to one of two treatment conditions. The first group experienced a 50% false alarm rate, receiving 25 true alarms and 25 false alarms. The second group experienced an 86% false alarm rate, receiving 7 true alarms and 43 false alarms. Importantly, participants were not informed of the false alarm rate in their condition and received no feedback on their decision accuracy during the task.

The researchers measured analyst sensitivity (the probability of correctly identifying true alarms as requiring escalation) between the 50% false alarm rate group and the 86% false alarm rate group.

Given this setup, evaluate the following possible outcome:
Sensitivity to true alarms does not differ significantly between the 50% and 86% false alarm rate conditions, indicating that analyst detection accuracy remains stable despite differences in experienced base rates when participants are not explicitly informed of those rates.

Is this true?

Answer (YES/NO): YES